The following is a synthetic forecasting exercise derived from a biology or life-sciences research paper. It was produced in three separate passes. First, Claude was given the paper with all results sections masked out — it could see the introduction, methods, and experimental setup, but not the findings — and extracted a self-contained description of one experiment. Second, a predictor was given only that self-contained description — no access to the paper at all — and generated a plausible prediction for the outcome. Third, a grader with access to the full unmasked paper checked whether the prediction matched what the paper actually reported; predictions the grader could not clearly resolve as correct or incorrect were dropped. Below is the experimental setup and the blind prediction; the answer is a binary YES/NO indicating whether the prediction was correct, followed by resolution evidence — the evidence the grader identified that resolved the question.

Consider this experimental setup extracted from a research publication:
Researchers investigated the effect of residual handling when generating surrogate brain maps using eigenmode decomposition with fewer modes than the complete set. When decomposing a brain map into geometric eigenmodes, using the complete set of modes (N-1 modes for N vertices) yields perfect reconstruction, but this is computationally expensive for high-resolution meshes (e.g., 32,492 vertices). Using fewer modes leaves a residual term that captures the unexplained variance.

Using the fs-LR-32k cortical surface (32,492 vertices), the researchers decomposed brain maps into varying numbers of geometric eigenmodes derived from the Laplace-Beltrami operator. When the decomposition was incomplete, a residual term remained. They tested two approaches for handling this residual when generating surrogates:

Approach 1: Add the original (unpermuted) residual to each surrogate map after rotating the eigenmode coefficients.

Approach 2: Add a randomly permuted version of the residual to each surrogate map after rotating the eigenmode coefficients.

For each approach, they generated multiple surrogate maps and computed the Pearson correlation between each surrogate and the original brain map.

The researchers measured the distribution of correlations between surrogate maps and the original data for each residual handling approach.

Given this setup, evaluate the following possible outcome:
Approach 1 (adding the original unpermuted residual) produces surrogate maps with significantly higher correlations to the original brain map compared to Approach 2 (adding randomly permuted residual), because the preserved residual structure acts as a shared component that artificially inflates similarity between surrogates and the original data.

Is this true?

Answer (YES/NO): YES